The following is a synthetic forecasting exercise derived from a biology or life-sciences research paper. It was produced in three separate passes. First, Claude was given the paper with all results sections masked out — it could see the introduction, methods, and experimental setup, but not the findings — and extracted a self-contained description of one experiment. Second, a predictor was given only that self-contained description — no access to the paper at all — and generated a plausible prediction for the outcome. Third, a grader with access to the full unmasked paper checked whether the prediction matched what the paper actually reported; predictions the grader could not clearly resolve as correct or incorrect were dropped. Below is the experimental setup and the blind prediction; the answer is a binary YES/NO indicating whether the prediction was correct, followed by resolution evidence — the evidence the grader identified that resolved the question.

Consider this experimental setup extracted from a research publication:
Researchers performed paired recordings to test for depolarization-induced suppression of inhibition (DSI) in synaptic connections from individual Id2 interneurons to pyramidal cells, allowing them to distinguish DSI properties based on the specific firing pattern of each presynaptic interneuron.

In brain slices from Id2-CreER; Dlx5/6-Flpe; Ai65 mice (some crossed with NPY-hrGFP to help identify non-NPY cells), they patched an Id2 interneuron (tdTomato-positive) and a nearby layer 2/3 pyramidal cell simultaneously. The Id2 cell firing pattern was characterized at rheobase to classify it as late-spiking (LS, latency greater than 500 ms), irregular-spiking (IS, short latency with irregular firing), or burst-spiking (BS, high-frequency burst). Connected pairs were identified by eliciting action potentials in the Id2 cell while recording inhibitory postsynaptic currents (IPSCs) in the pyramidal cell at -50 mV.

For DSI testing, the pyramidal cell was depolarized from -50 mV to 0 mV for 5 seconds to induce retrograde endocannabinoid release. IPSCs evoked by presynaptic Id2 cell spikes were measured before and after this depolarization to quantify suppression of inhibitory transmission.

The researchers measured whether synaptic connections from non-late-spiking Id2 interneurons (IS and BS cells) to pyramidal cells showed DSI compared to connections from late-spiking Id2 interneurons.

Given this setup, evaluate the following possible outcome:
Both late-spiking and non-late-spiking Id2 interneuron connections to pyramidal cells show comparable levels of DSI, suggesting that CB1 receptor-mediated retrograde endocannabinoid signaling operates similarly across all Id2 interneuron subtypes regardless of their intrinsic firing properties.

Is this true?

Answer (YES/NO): NO